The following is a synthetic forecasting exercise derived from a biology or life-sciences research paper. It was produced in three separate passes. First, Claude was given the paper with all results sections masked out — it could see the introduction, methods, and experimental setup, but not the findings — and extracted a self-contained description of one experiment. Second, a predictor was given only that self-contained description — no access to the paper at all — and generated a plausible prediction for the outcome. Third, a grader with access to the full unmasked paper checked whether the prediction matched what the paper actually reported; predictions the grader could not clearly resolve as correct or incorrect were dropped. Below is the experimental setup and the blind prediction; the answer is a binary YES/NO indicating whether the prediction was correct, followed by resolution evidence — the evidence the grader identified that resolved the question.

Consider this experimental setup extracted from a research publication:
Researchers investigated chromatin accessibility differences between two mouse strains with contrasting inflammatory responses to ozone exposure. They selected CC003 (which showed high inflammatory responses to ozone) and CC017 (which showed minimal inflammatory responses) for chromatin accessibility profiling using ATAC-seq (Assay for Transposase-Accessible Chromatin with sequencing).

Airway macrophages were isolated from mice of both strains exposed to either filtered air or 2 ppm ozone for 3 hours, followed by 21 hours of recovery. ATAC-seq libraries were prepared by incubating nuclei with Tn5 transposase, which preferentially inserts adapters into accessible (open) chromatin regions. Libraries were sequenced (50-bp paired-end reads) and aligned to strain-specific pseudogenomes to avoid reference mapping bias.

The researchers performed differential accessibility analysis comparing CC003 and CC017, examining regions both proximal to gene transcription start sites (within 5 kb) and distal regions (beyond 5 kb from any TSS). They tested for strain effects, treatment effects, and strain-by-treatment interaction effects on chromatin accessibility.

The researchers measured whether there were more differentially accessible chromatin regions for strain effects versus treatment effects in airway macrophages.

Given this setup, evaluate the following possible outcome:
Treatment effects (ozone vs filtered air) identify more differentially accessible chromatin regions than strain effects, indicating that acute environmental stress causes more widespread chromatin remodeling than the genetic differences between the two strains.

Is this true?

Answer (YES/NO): NO